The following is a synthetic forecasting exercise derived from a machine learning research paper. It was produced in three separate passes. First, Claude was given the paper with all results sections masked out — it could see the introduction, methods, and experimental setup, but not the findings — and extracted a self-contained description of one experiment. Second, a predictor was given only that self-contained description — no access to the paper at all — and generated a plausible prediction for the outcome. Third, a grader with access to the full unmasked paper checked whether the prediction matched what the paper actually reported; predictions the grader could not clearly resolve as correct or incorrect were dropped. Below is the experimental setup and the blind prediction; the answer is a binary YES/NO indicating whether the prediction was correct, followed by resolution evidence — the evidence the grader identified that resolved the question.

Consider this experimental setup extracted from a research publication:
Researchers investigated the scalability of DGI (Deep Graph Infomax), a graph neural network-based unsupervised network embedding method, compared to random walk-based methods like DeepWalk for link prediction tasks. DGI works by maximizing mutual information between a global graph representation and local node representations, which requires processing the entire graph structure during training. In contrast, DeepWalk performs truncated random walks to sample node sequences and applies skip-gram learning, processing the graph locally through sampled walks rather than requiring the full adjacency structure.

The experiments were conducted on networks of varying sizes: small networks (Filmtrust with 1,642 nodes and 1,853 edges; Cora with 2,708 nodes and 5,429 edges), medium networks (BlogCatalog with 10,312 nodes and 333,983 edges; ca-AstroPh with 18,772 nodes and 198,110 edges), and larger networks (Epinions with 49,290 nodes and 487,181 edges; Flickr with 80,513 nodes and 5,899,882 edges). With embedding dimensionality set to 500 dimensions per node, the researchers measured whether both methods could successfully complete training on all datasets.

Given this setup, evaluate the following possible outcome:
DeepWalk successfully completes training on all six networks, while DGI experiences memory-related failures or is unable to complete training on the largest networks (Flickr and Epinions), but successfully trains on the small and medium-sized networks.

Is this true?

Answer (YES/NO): NO